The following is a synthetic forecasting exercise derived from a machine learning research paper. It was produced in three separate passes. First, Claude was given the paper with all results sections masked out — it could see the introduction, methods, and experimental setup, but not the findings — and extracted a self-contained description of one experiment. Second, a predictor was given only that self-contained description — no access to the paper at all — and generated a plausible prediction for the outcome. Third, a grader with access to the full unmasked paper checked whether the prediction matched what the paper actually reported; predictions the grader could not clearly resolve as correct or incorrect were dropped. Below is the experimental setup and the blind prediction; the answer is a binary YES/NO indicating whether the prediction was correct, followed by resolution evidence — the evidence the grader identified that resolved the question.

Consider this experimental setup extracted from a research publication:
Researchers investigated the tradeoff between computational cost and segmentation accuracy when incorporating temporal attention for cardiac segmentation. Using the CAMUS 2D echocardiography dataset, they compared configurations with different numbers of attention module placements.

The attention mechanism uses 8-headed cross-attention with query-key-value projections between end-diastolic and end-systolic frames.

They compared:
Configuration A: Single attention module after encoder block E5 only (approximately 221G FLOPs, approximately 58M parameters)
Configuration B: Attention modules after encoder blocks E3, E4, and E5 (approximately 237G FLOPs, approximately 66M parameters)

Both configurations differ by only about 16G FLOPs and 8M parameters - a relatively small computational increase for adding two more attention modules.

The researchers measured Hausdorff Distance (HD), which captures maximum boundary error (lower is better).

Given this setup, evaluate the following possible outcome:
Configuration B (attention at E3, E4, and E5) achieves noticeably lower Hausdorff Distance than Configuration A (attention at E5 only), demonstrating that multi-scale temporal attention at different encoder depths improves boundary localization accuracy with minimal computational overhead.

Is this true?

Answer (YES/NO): NO